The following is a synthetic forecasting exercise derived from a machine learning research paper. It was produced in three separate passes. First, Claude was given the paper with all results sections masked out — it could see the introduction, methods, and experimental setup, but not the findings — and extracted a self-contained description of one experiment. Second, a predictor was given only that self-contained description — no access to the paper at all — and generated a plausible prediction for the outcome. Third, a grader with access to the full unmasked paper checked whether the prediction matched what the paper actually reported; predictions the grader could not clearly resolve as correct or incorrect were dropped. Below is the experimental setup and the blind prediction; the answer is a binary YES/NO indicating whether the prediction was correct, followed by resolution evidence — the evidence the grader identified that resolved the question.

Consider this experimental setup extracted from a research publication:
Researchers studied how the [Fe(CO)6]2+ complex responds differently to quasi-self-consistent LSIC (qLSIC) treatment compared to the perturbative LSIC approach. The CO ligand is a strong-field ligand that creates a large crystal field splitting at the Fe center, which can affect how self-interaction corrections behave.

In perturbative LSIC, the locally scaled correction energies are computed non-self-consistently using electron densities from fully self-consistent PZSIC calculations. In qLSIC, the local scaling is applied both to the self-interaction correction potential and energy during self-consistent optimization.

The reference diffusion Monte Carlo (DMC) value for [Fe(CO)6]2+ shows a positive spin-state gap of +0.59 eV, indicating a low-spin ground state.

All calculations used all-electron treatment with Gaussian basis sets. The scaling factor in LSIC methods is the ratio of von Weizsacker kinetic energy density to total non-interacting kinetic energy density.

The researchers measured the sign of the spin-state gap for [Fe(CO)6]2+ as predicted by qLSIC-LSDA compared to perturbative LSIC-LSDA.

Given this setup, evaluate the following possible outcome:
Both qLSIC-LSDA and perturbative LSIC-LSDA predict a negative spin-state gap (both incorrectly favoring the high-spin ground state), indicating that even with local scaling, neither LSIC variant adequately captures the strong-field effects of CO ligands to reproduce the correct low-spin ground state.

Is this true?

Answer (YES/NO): NO